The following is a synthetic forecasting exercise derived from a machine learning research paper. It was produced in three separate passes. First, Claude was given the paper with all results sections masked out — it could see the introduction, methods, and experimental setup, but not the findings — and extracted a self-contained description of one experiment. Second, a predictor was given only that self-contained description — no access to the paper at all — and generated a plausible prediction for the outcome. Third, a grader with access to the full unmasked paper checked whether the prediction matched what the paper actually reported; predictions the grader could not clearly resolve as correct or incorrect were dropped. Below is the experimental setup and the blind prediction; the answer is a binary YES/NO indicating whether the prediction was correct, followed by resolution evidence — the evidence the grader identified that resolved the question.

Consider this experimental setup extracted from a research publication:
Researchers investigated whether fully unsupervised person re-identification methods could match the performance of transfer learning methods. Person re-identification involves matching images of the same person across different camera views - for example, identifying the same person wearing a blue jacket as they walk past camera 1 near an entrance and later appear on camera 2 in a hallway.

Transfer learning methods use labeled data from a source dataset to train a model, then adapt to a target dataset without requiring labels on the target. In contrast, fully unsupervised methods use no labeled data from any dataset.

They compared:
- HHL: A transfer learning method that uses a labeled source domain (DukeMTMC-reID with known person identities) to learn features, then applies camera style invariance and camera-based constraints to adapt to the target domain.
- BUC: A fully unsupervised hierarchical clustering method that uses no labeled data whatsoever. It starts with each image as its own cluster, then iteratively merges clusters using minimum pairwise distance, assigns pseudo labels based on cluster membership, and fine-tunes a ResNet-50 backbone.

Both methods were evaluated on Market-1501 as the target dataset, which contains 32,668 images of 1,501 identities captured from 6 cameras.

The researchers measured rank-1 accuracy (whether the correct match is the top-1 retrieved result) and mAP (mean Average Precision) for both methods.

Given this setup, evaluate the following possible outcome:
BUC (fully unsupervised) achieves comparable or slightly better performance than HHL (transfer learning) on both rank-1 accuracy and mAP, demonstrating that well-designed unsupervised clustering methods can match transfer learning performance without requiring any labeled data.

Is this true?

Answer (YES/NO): YES